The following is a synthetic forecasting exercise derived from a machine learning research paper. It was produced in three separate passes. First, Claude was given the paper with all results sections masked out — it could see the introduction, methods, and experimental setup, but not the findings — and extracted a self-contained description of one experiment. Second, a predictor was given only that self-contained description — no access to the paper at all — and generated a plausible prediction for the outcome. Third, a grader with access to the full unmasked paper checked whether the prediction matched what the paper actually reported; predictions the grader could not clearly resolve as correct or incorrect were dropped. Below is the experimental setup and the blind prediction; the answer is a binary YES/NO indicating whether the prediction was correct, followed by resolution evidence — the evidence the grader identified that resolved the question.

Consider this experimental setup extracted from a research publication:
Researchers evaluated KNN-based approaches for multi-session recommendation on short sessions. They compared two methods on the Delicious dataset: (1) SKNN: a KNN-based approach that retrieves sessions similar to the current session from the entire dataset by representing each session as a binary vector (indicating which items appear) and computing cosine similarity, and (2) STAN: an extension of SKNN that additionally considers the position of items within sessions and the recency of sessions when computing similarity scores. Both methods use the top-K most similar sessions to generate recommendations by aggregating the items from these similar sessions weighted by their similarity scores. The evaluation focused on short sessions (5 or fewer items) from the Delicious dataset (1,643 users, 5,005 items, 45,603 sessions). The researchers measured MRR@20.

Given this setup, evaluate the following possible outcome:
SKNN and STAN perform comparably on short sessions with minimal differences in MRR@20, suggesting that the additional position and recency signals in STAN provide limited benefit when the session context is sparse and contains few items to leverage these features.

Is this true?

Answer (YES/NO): NO